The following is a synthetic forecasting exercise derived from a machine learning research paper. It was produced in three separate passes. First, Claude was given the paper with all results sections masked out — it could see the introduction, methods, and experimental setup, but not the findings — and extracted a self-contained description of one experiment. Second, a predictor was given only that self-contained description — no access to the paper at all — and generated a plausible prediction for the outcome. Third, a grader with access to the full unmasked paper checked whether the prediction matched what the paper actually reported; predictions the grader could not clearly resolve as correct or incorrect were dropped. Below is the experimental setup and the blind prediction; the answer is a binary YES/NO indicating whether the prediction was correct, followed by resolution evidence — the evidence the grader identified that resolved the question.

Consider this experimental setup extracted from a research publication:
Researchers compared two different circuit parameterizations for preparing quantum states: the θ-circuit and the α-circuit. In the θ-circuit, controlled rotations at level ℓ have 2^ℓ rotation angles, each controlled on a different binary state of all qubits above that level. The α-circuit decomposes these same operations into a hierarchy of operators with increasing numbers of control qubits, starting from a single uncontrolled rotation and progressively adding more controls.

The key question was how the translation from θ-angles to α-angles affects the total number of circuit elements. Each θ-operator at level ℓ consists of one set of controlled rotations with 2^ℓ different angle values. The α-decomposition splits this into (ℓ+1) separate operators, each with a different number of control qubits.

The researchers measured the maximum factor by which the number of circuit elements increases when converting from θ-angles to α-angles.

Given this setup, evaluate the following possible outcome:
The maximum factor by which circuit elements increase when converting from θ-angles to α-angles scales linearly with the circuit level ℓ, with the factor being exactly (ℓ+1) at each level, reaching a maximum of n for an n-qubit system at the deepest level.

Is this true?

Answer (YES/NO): NO